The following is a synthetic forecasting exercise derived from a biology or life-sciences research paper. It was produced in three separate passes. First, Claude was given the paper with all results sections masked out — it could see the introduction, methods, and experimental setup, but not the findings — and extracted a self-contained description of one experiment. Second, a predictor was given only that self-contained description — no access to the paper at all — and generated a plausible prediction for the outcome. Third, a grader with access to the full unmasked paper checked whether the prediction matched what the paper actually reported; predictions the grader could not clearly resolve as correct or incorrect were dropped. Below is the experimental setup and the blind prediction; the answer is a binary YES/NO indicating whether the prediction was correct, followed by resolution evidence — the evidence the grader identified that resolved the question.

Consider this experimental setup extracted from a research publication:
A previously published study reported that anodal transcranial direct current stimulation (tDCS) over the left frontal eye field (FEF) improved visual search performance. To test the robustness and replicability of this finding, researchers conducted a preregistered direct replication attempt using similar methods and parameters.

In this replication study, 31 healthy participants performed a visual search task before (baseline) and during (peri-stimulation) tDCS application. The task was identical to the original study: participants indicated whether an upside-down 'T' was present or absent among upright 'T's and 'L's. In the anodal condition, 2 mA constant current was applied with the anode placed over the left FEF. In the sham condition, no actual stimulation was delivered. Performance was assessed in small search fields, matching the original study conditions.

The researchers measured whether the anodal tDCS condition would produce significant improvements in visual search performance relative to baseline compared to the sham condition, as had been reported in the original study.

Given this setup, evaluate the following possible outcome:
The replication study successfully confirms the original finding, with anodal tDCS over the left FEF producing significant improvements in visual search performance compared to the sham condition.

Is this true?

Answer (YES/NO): NO